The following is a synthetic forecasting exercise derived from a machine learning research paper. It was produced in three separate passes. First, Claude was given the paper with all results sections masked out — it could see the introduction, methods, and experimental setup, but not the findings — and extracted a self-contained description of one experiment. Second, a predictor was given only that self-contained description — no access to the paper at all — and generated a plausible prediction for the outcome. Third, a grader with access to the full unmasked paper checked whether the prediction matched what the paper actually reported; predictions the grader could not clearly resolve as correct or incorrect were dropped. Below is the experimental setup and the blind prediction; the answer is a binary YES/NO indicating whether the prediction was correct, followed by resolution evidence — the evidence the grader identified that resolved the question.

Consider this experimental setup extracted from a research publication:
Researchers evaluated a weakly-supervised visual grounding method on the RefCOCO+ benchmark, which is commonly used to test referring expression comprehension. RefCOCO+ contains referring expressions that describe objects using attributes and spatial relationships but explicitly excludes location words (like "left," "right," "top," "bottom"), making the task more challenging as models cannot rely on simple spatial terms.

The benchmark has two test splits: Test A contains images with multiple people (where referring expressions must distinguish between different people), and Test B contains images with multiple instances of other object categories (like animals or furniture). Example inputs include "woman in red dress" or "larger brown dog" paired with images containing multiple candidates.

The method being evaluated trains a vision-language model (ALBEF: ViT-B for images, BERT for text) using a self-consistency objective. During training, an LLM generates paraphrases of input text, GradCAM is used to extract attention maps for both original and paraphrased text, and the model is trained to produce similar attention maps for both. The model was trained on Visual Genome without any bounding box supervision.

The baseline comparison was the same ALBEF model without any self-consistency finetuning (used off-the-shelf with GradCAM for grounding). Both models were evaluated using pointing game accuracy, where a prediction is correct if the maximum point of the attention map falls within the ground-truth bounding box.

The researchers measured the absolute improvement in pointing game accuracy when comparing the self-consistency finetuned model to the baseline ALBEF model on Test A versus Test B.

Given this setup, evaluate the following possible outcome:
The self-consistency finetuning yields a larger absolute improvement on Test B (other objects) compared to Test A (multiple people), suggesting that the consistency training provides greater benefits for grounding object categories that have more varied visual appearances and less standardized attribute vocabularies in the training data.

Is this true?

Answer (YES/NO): NO